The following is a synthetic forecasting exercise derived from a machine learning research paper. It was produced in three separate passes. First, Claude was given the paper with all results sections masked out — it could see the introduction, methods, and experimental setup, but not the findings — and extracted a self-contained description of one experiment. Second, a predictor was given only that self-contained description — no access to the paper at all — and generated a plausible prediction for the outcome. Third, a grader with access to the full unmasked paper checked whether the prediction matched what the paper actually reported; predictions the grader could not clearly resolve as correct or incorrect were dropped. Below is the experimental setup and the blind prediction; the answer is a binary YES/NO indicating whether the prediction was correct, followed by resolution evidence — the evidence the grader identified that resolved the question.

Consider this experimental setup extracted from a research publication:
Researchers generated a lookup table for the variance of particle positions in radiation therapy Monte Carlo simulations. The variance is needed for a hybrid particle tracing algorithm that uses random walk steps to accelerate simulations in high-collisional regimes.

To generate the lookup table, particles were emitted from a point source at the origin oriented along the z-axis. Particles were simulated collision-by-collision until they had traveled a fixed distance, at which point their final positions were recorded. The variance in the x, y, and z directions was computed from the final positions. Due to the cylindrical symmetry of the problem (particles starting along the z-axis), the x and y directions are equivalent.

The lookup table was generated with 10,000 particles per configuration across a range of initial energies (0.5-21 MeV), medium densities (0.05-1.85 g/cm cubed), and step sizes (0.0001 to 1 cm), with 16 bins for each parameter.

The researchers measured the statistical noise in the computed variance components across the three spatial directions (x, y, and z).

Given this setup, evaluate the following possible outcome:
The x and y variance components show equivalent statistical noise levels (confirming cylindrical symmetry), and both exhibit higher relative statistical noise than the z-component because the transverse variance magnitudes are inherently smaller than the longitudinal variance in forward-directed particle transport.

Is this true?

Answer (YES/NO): NO